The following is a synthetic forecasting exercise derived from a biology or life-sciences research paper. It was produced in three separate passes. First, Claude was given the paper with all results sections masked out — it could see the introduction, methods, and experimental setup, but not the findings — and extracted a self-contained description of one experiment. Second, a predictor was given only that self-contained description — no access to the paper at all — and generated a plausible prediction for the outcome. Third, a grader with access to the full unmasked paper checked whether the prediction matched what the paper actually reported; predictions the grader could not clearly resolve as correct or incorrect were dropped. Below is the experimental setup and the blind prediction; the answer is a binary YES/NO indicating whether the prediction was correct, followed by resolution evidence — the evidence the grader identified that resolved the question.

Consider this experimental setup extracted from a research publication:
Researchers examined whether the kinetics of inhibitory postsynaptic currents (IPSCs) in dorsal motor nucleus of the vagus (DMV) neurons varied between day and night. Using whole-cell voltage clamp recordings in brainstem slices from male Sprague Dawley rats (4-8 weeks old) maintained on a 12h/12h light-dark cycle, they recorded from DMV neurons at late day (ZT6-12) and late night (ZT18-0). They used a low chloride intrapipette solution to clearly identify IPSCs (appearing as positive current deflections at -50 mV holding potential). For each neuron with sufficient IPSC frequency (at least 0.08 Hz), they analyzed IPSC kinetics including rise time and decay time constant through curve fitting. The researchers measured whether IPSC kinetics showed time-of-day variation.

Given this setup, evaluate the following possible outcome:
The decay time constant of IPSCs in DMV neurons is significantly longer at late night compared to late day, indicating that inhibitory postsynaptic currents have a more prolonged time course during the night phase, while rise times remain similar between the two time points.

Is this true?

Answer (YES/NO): NO